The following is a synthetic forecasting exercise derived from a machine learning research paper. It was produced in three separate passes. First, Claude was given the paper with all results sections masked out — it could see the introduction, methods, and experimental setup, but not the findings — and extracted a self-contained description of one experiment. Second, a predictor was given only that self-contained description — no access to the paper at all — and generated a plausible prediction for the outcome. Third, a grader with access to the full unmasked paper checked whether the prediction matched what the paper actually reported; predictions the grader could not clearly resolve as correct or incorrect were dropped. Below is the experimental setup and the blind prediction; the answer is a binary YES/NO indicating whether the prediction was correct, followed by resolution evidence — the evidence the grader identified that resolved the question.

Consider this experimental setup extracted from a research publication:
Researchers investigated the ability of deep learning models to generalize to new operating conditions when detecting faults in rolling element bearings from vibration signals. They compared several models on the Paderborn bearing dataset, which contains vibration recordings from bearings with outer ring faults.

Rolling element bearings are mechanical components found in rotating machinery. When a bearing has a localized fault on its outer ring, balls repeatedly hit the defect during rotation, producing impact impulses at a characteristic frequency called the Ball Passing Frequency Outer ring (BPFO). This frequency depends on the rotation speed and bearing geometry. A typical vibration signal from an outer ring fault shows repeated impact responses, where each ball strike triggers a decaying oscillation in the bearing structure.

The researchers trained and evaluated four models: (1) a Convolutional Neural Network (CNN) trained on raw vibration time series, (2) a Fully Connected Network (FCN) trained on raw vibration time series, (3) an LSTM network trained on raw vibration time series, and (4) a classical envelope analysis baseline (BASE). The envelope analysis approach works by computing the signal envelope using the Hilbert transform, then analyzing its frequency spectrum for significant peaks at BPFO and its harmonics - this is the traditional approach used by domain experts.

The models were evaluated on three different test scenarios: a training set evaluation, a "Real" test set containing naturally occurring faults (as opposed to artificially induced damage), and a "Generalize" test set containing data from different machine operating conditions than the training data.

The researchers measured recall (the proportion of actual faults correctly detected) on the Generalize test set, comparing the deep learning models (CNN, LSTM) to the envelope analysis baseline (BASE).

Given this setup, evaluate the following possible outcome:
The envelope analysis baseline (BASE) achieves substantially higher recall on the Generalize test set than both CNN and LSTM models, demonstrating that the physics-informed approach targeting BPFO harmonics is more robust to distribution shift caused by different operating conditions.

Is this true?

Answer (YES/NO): YES